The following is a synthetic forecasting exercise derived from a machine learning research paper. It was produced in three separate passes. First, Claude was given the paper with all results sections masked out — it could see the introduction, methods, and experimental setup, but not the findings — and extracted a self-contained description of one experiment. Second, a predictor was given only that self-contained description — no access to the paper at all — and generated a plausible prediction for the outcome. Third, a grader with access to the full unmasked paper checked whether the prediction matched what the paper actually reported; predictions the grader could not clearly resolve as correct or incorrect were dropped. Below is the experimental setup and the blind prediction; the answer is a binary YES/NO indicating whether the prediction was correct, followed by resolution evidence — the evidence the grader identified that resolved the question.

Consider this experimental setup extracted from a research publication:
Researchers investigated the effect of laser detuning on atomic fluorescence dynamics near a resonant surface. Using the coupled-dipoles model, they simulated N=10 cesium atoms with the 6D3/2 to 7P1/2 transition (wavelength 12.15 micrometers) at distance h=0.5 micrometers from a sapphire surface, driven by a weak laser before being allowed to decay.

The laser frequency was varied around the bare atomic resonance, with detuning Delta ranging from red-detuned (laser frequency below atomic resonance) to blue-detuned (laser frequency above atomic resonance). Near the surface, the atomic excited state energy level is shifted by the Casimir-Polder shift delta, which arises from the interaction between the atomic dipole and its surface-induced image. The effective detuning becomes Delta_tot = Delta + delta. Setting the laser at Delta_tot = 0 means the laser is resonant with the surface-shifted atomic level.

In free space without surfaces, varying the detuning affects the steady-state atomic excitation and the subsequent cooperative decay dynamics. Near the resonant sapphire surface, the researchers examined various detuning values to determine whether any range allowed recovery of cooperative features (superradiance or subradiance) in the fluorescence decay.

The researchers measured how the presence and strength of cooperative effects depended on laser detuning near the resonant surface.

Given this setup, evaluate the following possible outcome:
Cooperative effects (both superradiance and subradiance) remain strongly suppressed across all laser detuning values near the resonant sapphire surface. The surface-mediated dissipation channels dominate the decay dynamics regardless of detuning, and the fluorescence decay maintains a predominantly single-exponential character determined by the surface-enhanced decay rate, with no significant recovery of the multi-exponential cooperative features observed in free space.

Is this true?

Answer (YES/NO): YES